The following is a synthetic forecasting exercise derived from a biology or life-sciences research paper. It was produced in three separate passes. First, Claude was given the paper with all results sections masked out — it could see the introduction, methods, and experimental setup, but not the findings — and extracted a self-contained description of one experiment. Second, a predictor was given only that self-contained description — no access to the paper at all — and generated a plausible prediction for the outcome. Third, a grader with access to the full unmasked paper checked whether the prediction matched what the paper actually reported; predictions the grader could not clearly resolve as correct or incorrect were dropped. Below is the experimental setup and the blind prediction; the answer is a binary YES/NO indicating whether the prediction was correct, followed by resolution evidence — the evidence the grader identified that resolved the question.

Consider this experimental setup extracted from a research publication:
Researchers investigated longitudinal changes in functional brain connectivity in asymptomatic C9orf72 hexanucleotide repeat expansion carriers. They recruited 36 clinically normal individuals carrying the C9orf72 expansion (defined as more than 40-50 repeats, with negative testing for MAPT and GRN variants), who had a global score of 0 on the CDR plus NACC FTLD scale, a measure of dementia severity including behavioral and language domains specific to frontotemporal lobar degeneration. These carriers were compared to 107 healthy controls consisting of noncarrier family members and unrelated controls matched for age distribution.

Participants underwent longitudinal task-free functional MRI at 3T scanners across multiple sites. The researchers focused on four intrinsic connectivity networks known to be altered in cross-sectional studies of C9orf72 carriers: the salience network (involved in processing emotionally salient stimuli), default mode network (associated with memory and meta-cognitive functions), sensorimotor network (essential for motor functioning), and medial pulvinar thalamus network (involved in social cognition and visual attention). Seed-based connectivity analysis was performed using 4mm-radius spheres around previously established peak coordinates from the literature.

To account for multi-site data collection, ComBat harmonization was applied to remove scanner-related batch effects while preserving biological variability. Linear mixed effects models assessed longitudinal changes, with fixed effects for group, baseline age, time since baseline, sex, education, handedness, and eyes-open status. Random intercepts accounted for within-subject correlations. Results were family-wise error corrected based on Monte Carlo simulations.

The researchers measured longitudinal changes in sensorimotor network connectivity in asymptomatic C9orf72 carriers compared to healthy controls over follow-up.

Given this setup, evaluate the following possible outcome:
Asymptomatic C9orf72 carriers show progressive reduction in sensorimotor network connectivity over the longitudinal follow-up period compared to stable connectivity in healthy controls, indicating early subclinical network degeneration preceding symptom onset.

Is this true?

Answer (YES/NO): NO